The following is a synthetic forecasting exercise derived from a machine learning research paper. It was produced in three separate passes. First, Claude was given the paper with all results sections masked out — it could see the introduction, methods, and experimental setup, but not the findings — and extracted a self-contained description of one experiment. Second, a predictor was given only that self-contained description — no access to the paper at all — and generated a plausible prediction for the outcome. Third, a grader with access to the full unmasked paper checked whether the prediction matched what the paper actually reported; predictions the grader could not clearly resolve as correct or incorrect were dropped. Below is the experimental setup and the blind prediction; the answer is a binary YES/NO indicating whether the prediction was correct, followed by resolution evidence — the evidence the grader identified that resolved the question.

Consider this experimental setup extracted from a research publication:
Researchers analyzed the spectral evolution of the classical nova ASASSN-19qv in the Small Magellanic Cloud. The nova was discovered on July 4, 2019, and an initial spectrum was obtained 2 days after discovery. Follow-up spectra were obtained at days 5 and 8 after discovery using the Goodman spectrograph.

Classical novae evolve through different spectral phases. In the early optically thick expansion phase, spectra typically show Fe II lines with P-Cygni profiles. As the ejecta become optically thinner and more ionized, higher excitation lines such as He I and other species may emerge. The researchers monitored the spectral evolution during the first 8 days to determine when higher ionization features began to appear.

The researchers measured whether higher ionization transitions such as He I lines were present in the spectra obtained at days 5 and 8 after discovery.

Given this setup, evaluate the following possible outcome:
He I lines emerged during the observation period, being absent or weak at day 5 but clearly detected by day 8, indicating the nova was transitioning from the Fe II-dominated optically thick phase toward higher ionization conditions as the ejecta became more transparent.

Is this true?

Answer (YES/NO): NO